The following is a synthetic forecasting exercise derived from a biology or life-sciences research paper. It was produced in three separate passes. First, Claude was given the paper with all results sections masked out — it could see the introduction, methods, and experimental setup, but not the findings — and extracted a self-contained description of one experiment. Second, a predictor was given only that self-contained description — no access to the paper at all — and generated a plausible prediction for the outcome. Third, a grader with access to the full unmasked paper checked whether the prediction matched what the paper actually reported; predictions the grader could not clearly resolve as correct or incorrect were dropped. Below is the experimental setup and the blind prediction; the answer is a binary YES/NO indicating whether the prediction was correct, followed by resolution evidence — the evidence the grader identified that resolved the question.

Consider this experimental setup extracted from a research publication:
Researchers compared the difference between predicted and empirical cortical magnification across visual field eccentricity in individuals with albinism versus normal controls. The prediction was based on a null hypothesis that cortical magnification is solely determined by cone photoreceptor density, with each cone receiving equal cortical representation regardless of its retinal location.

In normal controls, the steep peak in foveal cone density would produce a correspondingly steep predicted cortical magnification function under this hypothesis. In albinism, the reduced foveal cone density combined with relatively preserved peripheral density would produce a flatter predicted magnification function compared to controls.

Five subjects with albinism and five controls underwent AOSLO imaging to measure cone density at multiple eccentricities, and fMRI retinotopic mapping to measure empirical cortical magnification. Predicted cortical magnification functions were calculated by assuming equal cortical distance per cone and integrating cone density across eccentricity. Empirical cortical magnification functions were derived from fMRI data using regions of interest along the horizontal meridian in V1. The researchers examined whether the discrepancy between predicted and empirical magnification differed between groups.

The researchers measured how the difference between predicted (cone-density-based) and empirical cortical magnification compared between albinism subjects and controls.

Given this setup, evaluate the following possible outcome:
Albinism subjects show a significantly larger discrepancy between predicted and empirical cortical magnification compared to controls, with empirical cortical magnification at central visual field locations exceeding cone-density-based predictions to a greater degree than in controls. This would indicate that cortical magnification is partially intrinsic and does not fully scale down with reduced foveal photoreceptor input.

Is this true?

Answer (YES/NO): NO